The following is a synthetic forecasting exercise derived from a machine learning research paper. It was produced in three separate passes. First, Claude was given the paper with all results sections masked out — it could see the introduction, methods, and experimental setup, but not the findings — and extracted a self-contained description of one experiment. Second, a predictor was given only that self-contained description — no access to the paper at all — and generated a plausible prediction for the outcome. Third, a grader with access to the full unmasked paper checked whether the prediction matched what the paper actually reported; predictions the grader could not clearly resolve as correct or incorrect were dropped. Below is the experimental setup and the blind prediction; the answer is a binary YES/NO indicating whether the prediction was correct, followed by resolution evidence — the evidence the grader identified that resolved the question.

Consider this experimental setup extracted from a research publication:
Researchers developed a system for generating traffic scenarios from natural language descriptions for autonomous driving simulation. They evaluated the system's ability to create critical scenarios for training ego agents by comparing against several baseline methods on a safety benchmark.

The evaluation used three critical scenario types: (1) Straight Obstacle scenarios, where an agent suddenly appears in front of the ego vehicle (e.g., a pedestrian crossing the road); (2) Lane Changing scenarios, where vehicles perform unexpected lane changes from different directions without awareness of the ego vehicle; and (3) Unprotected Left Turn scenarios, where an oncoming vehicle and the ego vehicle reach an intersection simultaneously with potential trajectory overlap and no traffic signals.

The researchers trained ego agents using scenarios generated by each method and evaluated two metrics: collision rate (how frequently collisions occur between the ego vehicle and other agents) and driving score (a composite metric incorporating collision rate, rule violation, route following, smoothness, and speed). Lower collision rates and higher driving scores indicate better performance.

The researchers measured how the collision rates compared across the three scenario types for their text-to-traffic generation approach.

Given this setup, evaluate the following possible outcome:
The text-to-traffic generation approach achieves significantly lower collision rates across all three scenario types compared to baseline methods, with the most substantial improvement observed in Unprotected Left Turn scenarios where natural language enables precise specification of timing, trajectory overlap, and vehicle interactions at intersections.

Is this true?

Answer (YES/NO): NO